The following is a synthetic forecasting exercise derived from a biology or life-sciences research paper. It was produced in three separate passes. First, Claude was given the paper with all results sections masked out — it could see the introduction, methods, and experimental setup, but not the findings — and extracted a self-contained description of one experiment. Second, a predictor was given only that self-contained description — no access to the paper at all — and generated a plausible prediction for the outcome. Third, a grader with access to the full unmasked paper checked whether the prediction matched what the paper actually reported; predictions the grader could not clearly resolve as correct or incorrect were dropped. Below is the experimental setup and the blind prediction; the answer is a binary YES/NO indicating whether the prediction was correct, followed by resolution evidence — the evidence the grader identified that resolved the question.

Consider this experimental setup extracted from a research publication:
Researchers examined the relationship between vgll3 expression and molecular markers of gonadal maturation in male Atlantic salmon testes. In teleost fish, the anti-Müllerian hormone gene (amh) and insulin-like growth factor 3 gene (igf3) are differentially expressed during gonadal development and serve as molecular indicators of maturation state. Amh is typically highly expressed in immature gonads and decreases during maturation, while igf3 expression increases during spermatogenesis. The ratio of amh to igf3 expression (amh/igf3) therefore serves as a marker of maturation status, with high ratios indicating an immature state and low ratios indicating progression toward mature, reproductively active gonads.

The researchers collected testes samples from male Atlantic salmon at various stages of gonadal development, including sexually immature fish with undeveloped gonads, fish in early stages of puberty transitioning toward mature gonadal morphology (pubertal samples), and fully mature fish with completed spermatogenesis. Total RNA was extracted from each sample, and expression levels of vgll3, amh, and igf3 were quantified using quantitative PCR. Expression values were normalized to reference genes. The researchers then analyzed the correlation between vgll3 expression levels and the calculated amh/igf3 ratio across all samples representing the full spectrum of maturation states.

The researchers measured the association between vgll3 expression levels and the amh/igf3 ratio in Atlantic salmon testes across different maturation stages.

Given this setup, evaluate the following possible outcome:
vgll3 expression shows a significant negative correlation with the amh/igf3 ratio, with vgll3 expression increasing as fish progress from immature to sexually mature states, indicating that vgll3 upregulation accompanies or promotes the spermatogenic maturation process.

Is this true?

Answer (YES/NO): NO